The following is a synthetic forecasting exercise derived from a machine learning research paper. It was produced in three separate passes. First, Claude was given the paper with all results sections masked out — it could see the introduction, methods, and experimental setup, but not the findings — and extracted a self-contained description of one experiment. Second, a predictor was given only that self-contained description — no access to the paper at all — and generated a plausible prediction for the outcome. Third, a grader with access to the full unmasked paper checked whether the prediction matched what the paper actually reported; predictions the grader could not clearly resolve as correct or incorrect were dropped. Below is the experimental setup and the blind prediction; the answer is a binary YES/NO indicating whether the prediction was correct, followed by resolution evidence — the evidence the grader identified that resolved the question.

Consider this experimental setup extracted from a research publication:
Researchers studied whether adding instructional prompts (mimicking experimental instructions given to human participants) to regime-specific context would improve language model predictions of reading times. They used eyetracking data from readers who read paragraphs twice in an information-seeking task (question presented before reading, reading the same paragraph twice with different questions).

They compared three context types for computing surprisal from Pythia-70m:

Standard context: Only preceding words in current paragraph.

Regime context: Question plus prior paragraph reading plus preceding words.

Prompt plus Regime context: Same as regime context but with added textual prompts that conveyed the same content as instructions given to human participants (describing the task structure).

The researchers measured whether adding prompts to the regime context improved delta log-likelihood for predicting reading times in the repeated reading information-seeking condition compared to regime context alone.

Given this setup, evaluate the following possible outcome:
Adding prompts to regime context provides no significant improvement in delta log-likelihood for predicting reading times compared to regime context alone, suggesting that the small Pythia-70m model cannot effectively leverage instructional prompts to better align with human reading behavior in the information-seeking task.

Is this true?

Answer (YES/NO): YES